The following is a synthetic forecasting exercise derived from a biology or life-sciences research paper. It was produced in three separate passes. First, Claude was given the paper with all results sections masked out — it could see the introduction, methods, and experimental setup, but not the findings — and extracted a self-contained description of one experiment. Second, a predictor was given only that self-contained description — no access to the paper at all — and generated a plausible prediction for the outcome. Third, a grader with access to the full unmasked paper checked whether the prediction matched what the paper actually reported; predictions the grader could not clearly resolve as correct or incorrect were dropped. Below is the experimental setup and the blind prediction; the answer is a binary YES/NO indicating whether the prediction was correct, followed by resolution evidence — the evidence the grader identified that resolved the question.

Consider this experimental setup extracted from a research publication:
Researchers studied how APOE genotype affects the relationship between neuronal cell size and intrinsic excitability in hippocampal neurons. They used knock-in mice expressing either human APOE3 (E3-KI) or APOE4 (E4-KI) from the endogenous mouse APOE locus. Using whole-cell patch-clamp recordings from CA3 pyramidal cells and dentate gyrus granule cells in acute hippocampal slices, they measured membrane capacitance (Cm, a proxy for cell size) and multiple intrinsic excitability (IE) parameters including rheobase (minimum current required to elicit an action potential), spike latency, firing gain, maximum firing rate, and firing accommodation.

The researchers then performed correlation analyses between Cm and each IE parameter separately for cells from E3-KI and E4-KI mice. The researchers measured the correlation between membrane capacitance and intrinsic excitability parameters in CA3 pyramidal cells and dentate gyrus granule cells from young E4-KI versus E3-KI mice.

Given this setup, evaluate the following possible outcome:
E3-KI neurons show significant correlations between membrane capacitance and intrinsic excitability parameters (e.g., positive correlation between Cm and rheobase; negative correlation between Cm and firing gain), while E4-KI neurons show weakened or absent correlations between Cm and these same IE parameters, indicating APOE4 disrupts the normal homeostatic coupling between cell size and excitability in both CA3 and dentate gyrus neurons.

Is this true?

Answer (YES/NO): NO